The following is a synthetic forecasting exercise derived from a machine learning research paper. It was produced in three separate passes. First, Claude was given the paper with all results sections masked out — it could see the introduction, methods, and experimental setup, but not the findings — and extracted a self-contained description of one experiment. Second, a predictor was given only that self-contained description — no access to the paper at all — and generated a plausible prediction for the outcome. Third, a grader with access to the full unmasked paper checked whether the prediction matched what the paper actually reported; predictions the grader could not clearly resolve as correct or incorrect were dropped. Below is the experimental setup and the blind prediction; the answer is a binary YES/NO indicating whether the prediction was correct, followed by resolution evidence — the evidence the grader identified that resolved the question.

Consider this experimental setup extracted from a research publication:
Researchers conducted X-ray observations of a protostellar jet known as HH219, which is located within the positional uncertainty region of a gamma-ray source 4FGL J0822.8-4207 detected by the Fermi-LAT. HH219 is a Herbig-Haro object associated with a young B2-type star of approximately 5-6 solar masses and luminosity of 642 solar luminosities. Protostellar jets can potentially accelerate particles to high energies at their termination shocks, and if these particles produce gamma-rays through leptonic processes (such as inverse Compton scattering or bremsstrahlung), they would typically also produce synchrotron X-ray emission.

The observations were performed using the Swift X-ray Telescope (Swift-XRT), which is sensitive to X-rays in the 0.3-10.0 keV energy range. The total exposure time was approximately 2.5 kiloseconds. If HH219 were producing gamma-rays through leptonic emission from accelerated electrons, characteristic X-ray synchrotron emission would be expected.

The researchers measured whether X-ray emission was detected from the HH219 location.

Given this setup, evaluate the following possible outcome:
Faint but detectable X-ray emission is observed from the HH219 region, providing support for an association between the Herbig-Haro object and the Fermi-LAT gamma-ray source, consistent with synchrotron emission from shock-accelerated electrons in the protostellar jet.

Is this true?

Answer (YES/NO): NO